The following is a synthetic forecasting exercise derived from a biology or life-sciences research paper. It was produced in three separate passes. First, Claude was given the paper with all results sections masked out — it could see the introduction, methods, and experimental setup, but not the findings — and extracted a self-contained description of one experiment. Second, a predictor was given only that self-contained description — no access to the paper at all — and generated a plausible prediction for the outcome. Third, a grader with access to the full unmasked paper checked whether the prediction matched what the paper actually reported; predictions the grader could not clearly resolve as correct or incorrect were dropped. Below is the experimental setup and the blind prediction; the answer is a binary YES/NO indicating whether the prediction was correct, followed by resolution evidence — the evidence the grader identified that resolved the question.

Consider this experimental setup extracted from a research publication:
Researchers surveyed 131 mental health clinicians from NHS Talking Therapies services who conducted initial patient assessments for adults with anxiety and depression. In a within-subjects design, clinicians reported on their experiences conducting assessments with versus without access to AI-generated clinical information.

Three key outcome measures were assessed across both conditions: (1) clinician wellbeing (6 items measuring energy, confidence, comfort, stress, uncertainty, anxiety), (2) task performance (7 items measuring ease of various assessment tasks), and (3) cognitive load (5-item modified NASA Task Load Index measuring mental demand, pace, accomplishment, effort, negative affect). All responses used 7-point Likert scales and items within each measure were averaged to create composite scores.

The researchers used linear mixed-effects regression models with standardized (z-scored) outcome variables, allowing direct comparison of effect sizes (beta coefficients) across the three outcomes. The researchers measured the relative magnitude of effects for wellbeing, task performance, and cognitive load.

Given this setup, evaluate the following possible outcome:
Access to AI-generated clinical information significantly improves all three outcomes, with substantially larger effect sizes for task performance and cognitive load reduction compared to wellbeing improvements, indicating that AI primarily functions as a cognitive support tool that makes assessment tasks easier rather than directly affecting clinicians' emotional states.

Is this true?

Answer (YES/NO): NO